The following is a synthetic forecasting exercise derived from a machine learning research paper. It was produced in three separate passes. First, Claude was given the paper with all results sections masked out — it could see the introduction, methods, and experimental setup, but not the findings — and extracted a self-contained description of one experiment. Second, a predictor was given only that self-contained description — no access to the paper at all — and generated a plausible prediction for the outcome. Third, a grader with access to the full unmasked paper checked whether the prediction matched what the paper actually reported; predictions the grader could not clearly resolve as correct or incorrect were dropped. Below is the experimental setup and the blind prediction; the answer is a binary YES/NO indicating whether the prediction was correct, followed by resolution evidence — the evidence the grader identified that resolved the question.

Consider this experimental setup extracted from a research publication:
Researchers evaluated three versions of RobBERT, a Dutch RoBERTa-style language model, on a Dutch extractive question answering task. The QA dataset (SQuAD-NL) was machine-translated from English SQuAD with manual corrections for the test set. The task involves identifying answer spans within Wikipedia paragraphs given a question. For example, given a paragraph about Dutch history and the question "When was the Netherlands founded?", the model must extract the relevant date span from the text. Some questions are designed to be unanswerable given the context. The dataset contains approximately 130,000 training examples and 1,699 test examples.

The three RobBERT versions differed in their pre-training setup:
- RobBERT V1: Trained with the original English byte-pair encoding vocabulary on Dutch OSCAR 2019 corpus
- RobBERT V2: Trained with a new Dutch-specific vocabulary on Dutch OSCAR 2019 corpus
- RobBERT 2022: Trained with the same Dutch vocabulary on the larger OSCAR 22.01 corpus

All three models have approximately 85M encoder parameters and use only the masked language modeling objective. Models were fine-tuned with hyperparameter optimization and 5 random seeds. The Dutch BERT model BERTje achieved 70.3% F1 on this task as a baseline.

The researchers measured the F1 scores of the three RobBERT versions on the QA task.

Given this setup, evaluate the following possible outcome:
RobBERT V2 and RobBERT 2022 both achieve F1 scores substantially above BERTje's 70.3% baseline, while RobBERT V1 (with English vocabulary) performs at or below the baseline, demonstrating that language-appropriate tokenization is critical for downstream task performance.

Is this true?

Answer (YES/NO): NO